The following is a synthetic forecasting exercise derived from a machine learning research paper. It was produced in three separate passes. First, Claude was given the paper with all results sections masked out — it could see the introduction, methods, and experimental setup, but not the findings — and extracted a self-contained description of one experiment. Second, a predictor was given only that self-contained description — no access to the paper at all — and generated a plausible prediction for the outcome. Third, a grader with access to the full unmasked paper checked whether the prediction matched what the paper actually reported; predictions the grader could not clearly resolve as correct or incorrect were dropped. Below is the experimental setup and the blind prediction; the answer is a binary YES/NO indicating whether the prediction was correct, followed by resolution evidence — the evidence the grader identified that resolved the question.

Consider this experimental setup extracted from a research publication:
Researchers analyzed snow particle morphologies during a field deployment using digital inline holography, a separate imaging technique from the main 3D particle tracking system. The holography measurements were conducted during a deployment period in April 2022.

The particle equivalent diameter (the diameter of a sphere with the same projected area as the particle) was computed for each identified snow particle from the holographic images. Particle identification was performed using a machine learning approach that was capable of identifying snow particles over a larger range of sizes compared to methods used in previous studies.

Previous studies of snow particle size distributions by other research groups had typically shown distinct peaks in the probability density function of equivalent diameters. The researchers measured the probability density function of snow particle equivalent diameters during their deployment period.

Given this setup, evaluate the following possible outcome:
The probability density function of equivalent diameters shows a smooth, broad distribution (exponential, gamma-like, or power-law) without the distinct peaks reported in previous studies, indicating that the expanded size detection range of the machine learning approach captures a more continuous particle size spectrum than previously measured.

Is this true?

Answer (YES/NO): YES